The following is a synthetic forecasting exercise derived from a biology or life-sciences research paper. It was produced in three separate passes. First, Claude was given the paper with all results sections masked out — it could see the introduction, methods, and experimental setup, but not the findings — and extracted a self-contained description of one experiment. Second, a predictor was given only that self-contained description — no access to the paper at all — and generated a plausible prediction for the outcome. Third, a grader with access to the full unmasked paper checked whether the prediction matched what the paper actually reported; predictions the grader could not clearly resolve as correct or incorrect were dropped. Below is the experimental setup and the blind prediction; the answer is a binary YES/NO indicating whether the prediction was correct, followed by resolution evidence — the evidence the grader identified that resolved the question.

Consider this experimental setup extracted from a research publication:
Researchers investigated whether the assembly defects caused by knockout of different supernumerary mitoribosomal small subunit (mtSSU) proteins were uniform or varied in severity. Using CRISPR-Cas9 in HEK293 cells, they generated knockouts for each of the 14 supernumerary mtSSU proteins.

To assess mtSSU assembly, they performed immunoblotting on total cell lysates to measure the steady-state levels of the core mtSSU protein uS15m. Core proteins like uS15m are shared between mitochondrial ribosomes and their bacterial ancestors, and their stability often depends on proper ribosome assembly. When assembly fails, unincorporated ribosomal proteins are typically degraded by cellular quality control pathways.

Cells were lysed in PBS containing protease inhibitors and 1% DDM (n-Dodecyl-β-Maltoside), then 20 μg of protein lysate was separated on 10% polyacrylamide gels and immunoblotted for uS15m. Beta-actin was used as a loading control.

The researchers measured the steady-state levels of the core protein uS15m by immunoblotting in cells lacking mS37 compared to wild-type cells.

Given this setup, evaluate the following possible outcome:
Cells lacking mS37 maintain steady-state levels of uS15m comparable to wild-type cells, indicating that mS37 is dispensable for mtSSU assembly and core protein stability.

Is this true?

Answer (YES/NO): YES